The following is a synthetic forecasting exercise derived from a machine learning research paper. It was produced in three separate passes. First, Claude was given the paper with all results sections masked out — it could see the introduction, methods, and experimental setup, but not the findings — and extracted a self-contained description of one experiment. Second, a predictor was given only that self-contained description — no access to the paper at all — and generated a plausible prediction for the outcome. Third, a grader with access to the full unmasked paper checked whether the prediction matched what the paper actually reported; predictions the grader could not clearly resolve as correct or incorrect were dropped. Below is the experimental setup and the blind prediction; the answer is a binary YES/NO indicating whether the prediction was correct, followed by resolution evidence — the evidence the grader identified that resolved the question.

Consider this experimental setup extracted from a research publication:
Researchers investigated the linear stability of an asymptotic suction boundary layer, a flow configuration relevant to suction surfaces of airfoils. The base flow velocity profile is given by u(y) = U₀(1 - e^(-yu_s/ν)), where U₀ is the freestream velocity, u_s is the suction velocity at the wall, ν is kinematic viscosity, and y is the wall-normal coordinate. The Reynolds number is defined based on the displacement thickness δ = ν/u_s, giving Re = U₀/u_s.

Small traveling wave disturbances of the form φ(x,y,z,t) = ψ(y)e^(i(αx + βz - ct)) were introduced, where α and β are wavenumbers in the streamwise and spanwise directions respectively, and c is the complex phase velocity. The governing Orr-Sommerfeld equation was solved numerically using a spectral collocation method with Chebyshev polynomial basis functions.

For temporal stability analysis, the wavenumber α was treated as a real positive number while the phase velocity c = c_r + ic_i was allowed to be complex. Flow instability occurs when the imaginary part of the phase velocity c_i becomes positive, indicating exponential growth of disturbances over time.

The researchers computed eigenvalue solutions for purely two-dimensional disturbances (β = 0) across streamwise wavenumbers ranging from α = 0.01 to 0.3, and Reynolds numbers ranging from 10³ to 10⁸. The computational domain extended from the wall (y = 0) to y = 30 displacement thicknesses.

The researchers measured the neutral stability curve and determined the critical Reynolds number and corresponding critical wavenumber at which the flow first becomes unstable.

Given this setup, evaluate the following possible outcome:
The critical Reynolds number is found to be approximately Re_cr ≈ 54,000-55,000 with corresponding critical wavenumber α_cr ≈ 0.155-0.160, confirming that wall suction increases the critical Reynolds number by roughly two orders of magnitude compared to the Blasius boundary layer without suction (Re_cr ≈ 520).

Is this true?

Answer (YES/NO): NO